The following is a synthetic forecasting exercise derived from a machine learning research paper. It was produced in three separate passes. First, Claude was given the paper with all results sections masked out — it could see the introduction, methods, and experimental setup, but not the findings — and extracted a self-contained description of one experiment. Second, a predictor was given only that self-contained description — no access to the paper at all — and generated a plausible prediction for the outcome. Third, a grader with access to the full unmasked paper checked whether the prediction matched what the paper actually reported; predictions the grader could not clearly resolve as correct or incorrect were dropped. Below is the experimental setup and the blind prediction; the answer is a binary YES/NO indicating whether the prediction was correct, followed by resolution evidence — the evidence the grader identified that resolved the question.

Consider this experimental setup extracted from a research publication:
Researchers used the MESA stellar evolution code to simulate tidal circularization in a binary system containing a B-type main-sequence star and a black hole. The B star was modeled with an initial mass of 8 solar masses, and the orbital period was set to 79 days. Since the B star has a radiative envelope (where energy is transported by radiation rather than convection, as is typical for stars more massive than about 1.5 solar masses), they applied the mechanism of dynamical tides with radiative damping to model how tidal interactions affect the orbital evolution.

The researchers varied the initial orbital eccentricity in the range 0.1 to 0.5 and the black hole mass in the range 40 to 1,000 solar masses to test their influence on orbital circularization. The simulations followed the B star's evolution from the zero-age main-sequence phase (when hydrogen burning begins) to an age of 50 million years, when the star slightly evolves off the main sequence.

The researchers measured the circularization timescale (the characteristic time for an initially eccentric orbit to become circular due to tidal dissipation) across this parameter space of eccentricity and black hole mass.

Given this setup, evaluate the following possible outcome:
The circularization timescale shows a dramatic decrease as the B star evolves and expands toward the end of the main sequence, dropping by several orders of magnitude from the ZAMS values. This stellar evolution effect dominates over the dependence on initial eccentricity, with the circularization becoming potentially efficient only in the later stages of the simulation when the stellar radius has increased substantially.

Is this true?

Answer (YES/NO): NO